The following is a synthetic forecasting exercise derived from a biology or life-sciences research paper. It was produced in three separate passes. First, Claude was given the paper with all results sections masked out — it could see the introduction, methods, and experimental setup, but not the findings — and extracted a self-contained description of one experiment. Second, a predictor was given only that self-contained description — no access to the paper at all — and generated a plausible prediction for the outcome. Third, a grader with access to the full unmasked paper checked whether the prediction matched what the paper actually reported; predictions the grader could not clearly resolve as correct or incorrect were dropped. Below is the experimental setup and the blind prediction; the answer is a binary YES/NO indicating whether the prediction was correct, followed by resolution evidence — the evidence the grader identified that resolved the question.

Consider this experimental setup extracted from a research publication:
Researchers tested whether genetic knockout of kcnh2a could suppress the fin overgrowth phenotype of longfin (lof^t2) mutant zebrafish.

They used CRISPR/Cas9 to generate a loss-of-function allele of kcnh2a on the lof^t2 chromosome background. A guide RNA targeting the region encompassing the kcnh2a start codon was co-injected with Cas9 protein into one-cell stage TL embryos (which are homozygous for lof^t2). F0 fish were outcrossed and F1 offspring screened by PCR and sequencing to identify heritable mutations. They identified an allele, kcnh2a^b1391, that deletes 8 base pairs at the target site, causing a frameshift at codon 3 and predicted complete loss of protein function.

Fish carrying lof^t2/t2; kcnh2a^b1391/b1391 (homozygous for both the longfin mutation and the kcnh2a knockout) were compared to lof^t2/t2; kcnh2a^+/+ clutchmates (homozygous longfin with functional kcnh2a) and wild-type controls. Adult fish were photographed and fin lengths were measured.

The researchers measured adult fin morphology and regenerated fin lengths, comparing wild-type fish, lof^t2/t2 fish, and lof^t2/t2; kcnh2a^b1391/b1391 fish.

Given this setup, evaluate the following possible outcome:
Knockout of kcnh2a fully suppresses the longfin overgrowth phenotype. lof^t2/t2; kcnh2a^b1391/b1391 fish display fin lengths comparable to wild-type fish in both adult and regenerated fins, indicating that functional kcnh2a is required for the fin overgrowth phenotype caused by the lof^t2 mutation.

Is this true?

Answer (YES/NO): YES